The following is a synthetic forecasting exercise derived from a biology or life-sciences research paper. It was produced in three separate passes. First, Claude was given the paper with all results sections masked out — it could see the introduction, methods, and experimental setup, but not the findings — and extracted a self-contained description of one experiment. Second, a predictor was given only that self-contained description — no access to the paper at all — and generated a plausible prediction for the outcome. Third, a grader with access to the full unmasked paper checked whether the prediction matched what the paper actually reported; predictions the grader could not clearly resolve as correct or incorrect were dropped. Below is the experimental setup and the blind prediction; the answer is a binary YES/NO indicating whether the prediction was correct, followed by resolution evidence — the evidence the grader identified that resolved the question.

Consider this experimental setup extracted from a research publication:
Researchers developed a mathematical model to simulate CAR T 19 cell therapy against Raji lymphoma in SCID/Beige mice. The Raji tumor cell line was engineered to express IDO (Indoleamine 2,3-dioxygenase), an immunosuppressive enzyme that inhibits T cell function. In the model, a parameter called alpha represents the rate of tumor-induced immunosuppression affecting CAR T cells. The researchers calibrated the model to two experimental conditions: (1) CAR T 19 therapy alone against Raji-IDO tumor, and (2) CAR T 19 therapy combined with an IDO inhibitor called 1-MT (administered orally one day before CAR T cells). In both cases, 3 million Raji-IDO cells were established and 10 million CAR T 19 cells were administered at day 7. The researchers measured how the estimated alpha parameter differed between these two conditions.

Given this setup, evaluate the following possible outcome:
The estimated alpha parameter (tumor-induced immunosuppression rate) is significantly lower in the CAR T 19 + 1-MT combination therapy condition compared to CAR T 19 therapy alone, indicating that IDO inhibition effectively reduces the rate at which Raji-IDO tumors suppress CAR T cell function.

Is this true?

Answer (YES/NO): YES